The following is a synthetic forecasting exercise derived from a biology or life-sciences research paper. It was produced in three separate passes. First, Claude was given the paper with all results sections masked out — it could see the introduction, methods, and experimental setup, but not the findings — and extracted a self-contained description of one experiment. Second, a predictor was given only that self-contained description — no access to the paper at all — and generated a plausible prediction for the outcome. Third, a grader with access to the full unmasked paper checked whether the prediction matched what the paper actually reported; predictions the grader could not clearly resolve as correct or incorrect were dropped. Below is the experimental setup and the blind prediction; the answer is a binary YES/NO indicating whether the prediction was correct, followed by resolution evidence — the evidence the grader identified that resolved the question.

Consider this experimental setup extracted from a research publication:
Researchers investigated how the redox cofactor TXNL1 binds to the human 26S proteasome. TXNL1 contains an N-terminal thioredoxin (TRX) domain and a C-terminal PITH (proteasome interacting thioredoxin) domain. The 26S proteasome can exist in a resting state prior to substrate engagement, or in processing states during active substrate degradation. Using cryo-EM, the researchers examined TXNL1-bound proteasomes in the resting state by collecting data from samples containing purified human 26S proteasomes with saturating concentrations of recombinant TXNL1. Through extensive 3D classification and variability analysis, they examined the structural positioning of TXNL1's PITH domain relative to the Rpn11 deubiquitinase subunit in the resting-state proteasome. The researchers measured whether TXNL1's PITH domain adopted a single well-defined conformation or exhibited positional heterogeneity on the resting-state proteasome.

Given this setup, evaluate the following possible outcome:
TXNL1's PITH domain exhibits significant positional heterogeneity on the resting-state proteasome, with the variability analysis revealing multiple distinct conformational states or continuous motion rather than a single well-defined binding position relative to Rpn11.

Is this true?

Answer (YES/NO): YES